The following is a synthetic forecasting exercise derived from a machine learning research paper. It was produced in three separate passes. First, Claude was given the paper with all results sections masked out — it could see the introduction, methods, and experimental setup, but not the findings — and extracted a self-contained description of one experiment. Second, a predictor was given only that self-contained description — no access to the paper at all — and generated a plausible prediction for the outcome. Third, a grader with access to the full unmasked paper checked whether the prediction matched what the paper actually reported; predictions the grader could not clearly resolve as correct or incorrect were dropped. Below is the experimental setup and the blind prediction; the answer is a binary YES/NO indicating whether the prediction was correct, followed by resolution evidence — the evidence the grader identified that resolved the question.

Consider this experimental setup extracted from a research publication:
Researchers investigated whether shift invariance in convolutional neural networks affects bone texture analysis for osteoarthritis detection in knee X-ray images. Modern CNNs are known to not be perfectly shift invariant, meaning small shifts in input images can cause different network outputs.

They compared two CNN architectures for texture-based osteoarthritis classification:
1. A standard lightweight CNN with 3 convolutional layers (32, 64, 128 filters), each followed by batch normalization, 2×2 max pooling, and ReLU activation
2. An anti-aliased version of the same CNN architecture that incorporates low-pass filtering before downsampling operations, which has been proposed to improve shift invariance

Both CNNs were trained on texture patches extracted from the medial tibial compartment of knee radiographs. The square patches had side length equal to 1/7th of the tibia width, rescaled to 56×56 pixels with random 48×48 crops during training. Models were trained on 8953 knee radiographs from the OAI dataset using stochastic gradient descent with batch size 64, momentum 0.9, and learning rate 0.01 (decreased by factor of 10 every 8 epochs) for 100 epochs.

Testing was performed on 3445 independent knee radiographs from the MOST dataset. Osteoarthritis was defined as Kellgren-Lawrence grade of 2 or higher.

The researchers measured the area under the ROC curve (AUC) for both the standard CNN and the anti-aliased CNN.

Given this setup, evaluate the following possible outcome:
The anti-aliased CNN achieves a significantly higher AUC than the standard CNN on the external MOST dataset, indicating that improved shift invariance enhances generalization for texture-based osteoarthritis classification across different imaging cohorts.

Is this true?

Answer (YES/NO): NO